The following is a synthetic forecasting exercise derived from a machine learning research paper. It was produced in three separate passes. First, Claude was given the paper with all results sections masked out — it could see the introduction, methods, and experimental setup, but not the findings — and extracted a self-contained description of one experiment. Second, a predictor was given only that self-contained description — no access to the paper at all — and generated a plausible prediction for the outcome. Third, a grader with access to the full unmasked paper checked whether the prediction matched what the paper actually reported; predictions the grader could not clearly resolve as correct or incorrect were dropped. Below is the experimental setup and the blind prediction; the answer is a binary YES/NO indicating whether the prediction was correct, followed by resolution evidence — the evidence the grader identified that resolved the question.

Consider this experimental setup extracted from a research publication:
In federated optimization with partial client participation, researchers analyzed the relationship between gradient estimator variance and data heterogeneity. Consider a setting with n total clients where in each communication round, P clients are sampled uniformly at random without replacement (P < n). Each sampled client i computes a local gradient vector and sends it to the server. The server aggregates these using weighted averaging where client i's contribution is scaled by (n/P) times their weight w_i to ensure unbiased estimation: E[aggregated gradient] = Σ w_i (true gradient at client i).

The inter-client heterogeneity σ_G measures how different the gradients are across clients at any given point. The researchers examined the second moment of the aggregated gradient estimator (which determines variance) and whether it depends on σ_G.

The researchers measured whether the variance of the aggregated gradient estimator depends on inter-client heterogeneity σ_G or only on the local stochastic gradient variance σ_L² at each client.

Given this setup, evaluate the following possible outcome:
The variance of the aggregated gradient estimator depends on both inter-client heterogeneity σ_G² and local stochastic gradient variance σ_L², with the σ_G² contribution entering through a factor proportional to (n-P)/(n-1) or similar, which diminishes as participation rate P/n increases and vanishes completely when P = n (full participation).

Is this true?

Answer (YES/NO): YES